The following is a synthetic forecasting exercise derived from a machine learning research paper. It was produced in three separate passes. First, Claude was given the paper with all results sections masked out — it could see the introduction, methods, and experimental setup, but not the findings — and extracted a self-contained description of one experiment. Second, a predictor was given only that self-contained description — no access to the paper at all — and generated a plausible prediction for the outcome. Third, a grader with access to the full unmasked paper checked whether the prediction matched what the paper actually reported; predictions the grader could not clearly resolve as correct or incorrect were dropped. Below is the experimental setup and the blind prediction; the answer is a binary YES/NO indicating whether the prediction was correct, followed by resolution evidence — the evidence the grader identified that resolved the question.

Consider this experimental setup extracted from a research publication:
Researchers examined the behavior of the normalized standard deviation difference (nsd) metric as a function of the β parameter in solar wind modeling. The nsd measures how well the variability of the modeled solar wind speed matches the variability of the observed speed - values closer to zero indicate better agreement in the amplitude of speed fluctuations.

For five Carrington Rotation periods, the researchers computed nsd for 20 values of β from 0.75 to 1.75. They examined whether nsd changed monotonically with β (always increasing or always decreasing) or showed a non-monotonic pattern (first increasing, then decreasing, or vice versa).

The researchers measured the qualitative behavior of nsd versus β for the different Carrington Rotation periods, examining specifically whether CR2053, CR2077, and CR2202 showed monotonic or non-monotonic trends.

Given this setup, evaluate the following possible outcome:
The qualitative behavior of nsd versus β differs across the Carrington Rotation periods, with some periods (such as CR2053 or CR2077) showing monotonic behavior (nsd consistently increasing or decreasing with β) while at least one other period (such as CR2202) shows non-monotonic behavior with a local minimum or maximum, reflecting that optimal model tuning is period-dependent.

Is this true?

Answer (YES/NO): NO